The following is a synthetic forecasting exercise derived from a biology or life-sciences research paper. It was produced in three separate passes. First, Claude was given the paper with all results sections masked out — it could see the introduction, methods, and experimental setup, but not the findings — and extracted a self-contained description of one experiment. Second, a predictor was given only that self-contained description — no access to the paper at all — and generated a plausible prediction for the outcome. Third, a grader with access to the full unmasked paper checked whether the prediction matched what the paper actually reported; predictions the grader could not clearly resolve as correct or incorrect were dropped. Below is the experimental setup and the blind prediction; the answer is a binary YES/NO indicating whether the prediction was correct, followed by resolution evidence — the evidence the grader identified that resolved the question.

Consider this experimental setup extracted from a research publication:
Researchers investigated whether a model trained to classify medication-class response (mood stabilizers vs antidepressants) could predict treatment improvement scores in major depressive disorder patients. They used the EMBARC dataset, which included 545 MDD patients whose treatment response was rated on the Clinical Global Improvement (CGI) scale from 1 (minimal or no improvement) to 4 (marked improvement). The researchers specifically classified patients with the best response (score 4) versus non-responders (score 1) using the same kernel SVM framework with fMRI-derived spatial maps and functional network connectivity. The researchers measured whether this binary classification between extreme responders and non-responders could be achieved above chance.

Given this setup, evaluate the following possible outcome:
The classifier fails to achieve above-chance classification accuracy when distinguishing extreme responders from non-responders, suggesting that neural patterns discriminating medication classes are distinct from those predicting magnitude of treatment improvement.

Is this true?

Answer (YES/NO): NO